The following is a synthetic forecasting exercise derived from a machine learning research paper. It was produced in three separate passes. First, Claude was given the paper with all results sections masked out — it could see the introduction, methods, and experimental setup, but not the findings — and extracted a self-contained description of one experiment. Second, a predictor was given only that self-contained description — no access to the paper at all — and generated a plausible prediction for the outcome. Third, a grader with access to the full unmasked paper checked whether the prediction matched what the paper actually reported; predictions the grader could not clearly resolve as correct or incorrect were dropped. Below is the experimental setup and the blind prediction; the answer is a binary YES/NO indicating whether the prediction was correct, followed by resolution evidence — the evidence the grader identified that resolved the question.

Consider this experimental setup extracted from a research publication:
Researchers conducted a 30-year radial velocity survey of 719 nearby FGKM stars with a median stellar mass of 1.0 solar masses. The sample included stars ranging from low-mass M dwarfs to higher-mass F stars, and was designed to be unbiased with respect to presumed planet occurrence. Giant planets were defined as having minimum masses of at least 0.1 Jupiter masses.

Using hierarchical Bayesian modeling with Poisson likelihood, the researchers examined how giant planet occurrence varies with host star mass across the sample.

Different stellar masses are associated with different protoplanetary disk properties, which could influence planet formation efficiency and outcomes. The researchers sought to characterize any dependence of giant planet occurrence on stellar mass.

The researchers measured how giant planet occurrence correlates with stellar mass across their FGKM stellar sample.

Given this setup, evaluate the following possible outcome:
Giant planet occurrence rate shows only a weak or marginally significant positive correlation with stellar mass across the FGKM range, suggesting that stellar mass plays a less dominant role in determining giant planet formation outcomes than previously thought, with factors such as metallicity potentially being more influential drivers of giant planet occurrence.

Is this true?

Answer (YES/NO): NO